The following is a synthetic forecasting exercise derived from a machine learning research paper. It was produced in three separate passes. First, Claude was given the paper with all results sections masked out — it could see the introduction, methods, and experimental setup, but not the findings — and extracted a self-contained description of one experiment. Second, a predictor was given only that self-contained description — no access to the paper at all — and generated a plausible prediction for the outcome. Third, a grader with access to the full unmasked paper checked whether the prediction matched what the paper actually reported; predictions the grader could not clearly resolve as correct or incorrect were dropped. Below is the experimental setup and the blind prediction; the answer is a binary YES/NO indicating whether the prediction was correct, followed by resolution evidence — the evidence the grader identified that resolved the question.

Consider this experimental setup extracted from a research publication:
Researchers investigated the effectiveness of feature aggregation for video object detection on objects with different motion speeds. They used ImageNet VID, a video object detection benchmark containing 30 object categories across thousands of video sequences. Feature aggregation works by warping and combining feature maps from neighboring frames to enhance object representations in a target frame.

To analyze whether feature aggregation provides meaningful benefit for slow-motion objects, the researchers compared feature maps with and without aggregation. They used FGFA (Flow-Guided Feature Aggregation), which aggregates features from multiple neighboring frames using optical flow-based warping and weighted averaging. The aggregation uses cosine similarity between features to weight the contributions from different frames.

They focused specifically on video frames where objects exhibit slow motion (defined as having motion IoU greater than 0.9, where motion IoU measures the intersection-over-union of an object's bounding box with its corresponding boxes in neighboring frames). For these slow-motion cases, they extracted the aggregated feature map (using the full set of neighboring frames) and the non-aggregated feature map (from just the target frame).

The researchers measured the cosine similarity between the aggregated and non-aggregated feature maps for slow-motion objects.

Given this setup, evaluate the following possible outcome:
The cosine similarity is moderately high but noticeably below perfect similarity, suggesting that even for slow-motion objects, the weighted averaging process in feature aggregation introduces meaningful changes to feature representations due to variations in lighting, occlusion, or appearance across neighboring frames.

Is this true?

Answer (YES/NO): NO